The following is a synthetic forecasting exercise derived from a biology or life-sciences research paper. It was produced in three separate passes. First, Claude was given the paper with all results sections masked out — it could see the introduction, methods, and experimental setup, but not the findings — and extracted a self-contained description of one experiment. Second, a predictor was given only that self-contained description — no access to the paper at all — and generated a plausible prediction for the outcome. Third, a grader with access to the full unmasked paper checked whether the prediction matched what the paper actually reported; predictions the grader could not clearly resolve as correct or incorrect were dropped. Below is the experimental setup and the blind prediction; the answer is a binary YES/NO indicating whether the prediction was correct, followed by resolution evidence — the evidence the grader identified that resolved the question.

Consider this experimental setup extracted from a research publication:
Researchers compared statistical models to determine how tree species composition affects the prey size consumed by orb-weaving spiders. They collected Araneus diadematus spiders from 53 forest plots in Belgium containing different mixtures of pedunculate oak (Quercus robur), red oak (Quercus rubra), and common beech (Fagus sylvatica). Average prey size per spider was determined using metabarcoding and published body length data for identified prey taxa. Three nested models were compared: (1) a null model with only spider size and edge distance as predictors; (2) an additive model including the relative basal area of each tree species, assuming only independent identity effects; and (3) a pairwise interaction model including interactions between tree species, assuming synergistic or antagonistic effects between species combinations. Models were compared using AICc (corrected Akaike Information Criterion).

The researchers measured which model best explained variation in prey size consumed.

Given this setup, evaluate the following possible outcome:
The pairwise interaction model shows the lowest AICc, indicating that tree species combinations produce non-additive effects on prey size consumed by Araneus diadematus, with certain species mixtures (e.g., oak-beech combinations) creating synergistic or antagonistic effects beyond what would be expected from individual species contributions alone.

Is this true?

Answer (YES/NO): NO